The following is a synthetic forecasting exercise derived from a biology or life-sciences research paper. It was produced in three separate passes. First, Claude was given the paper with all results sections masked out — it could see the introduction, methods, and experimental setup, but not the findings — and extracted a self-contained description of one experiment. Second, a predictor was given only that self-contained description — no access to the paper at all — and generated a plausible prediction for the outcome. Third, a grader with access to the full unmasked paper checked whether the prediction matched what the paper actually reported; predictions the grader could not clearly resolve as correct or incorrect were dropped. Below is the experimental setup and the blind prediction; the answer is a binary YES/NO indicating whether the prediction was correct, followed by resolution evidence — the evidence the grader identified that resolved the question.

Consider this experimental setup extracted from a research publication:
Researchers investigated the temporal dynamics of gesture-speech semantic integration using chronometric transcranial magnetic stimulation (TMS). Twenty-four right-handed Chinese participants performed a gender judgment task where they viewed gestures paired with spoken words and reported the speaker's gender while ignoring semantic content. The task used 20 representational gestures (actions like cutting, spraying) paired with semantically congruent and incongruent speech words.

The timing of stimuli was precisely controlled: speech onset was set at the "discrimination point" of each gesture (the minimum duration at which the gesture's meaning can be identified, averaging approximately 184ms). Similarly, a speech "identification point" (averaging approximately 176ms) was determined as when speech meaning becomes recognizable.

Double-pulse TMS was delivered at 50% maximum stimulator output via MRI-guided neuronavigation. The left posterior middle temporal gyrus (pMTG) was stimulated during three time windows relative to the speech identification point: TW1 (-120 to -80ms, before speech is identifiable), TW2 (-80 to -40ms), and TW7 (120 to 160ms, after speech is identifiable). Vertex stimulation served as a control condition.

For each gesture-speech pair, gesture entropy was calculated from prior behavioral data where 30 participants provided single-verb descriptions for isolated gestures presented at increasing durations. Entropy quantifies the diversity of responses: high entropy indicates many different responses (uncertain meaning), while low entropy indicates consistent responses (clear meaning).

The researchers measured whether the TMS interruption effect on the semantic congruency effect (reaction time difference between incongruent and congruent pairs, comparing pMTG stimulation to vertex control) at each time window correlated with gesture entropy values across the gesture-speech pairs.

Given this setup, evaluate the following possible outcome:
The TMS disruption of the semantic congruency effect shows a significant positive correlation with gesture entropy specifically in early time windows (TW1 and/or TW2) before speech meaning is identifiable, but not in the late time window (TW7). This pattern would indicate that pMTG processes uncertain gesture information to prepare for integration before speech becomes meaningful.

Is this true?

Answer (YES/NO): NO